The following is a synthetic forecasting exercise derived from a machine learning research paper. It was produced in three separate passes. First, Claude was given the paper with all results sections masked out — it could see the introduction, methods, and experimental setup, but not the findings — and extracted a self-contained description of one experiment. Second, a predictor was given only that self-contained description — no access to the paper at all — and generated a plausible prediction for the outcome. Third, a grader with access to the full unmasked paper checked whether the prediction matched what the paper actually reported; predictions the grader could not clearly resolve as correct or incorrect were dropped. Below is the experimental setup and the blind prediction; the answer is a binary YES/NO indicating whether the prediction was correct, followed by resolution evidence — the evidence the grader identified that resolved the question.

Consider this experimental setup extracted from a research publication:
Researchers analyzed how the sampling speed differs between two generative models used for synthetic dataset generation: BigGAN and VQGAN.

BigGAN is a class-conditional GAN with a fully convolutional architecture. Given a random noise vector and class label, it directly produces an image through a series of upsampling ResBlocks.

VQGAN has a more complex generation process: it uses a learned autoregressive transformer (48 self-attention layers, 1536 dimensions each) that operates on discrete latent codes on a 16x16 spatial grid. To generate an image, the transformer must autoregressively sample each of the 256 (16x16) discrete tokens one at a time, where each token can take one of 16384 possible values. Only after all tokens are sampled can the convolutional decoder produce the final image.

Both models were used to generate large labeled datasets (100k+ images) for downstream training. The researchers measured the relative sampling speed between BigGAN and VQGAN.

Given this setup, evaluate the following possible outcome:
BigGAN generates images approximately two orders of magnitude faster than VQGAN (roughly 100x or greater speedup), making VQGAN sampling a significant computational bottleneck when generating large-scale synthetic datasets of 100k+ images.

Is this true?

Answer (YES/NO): YES